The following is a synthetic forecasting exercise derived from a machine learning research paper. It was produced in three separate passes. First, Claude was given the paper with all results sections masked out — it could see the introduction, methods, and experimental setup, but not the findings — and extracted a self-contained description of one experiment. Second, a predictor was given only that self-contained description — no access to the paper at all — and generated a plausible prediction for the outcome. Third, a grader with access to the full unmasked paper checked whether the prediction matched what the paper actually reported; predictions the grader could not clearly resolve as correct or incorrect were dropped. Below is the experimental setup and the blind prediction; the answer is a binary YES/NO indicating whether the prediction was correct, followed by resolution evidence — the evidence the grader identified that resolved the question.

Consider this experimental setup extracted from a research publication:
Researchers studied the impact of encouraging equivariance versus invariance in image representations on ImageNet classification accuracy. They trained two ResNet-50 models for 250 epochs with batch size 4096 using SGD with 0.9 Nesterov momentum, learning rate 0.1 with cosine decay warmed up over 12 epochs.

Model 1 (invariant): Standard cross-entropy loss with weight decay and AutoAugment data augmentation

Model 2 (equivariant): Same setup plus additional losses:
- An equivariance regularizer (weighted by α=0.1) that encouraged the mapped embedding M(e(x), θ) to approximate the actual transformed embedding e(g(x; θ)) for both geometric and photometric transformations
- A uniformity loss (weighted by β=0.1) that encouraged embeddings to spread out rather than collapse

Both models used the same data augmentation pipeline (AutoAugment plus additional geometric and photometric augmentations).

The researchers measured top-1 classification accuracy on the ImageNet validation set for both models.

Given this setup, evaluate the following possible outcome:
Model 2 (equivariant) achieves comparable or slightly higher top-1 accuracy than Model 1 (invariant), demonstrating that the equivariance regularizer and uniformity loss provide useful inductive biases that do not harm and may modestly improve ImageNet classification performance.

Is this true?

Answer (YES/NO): NO